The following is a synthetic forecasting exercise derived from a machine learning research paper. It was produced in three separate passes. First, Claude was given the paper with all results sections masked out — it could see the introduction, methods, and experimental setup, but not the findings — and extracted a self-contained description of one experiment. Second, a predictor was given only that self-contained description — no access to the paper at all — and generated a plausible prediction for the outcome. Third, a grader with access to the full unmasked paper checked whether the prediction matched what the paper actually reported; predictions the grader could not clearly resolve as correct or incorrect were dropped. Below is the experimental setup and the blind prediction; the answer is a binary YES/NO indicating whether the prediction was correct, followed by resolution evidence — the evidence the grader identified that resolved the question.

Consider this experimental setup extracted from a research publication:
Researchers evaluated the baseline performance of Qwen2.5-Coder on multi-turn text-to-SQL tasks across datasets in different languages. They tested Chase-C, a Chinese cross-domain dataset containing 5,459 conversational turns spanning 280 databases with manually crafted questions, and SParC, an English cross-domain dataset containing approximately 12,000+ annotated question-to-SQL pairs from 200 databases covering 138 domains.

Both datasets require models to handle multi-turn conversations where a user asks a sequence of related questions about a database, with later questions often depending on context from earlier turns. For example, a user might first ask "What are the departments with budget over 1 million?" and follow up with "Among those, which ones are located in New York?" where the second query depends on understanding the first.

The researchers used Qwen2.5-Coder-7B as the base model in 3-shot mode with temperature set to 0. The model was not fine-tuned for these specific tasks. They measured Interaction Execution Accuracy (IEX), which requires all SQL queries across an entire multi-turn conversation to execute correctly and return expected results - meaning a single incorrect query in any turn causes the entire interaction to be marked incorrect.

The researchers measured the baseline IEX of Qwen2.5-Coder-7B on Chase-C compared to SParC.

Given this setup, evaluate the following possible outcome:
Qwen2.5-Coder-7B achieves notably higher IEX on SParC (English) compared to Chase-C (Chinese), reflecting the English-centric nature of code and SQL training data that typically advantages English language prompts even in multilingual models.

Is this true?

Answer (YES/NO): YES